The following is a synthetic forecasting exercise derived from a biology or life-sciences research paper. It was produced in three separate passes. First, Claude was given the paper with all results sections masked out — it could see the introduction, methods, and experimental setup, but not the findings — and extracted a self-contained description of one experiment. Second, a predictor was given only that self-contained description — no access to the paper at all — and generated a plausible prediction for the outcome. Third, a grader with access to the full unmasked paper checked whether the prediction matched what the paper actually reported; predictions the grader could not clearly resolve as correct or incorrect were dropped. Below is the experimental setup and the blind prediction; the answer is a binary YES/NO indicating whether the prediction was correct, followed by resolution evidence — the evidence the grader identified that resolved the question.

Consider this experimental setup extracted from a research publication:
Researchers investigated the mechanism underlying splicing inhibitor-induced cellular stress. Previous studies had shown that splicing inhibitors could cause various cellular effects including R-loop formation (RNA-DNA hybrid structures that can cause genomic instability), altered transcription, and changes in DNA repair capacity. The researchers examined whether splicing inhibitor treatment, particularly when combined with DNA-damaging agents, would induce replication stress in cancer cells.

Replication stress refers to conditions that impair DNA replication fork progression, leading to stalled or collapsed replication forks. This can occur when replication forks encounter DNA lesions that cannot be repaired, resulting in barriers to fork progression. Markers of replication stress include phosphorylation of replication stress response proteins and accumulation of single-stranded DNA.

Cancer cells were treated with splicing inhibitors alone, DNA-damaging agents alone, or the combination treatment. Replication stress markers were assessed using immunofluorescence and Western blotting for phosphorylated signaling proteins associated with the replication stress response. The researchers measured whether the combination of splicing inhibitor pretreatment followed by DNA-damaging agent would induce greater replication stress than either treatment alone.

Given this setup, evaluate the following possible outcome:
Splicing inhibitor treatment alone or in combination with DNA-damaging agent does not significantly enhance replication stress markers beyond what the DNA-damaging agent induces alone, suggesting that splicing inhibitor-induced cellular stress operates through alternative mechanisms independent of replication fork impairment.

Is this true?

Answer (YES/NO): NO